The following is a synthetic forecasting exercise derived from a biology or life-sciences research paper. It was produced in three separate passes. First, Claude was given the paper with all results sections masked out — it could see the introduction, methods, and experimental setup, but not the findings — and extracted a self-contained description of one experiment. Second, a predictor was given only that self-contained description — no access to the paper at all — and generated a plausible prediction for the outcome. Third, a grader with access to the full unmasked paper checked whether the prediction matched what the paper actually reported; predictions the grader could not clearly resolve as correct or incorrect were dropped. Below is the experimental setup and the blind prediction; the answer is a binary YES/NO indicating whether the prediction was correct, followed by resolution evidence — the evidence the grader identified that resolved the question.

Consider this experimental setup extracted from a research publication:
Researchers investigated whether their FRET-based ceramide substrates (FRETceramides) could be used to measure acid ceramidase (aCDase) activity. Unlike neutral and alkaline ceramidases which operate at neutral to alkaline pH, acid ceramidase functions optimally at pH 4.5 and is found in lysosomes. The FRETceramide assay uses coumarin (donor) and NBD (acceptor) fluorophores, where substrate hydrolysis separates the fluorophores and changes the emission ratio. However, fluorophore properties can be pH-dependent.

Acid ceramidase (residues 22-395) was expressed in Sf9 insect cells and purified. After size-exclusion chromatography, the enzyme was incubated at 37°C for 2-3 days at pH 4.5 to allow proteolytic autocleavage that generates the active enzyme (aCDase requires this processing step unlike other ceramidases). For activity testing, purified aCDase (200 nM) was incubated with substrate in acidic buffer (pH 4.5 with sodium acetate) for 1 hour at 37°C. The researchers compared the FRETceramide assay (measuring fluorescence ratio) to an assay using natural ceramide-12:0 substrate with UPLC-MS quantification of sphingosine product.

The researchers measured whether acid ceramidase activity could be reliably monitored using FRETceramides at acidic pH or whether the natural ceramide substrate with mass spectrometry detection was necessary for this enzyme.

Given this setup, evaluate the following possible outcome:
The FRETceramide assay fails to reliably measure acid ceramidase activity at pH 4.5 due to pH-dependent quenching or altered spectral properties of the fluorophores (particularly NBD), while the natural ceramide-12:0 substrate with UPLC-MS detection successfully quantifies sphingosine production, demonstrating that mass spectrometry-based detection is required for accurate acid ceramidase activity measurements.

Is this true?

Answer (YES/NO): NO